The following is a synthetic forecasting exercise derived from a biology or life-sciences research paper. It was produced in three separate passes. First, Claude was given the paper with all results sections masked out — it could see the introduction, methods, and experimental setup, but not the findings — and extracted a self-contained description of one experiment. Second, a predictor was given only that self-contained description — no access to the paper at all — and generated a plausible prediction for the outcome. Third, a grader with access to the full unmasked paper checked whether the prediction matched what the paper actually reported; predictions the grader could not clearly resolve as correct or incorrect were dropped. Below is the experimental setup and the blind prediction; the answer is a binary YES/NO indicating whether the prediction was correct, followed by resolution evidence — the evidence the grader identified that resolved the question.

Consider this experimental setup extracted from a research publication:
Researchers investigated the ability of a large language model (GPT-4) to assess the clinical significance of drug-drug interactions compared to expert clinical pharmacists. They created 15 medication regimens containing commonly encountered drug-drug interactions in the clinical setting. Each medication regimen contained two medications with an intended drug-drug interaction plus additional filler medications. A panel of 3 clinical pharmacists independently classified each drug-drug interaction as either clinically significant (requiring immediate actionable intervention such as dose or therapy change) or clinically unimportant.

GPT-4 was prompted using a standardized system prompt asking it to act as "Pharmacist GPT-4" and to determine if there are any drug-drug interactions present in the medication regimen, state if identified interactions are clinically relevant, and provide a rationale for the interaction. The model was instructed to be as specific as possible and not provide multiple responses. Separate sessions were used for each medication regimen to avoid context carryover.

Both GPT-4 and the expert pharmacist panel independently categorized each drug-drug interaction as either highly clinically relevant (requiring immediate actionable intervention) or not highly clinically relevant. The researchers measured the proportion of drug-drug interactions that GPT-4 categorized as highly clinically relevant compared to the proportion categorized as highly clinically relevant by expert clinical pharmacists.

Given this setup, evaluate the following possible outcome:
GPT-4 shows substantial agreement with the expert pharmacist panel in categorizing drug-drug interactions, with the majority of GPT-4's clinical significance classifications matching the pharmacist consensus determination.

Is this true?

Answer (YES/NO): NO